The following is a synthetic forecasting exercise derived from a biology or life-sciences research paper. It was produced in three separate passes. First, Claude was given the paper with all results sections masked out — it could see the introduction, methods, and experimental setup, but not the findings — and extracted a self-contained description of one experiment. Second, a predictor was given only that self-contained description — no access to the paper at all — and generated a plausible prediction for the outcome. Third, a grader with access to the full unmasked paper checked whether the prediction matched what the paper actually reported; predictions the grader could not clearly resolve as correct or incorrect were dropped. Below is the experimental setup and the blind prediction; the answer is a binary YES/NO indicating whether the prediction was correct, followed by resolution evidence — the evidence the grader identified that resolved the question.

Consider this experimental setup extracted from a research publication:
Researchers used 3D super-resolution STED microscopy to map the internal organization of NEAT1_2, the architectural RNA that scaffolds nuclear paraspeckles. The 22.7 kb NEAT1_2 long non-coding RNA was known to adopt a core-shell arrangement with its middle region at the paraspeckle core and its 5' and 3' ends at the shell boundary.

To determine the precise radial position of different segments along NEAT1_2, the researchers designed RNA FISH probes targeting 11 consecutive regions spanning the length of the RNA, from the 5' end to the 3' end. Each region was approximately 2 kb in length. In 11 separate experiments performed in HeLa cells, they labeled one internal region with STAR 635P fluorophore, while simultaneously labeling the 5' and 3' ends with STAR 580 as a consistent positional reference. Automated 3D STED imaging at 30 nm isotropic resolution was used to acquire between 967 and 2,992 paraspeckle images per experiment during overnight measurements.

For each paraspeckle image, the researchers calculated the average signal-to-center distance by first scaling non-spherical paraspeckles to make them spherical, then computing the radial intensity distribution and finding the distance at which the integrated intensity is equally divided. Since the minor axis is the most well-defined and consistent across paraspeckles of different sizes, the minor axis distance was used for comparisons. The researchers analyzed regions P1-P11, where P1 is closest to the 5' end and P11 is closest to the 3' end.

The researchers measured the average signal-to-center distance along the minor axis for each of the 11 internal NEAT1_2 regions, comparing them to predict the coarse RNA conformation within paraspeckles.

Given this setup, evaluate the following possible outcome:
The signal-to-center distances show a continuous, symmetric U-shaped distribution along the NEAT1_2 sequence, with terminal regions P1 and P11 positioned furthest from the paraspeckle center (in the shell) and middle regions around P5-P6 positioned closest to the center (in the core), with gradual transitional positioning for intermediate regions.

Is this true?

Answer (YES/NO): NO